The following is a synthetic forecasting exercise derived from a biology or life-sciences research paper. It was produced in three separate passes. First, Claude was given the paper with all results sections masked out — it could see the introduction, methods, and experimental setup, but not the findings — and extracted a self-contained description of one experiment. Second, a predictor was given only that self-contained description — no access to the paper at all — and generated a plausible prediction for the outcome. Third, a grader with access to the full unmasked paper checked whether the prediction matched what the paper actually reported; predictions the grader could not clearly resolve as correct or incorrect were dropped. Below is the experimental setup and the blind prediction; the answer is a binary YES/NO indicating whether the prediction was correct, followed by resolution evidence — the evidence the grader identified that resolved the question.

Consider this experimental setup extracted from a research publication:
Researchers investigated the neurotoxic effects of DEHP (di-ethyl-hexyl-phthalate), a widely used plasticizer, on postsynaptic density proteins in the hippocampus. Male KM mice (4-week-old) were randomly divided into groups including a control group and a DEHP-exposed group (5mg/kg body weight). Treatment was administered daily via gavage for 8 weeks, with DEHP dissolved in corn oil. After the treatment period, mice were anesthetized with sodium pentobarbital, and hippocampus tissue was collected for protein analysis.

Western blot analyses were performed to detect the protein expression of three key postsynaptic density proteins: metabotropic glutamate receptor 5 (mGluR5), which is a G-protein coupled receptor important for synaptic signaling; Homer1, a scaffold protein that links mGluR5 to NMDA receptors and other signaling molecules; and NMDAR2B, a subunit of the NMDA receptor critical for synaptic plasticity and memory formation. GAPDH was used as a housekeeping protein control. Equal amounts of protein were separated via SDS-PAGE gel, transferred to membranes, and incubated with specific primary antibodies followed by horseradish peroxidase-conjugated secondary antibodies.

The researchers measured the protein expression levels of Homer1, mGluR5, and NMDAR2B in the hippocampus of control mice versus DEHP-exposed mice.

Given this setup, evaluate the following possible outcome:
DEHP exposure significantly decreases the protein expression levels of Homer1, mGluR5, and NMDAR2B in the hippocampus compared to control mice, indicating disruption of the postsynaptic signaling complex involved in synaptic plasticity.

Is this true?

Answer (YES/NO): YES